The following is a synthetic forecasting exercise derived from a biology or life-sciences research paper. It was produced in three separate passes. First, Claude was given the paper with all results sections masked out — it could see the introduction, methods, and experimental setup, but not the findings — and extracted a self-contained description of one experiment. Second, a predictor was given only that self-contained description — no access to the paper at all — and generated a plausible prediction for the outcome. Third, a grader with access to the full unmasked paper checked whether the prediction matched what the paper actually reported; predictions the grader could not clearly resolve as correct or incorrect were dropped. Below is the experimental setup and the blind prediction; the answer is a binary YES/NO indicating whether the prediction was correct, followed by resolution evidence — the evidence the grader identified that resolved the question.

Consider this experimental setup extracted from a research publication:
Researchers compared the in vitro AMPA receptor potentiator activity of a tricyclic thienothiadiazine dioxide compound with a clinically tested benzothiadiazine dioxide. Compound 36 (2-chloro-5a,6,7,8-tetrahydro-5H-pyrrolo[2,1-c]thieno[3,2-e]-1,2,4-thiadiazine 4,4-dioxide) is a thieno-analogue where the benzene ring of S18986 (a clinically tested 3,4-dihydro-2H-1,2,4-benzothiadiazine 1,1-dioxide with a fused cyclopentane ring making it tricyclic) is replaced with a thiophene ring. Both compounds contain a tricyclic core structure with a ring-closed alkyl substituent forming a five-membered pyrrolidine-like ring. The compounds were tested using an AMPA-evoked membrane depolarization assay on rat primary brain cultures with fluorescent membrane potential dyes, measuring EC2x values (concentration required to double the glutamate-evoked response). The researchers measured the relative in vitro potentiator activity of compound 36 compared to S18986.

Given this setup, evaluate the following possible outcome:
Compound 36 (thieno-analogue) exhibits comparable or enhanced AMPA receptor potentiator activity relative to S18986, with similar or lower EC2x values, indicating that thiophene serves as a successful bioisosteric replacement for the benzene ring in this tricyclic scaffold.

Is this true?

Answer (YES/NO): YES